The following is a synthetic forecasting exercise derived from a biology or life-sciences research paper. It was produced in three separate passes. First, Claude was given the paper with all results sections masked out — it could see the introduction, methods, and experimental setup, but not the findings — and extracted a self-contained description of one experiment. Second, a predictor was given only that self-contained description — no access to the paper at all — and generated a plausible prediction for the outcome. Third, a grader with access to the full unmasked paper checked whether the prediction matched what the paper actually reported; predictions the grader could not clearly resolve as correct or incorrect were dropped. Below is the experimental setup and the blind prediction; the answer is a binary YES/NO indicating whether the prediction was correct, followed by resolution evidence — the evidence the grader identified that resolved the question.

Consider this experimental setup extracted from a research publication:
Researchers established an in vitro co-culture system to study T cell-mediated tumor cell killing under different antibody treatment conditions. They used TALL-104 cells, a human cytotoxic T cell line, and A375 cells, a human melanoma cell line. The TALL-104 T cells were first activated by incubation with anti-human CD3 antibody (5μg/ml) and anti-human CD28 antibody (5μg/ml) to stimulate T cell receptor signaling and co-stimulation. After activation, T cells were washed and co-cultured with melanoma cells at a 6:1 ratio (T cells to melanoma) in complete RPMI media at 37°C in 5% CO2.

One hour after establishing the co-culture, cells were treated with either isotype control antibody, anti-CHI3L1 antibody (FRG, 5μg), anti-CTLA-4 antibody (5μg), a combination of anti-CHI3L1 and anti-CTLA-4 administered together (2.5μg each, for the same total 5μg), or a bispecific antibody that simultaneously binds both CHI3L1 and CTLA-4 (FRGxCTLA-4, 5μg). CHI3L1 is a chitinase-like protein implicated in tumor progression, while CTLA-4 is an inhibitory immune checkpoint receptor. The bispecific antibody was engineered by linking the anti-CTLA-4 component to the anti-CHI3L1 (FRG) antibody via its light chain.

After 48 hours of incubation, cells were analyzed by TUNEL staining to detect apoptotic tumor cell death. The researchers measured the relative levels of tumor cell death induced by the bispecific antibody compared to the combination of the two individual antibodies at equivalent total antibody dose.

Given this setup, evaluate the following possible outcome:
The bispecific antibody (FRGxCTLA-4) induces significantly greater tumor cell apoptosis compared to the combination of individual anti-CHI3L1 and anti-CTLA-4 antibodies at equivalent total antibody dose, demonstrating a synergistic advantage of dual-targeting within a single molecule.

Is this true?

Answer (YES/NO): YES